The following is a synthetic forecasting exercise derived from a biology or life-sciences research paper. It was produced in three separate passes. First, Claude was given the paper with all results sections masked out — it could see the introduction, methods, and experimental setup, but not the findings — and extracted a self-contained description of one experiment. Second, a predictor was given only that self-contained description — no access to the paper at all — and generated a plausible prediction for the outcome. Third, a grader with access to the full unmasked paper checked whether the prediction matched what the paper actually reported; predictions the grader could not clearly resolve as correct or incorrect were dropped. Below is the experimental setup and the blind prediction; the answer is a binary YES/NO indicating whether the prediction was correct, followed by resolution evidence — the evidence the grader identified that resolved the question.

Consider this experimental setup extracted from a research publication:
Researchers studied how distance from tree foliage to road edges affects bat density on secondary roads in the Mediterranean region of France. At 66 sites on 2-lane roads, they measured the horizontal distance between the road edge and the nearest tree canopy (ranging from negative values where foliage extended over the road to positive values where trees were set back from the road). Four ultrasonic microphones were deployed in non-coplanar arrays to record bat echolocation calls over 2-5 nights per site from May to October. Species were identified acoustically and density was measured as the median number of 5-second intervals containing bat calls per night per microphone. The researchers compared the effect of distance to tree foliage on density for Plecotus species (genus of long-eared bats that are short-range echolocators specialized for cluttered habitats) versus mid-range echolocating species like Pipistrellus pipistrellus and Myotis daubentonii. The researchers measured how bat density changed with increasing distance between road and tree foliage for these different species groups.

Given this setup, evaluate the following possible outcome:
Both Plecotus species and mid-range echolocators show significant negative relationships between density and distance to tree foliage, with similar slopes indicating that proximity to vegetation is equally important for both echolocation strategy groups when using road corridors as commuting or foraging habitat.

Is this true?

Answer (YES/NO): NO